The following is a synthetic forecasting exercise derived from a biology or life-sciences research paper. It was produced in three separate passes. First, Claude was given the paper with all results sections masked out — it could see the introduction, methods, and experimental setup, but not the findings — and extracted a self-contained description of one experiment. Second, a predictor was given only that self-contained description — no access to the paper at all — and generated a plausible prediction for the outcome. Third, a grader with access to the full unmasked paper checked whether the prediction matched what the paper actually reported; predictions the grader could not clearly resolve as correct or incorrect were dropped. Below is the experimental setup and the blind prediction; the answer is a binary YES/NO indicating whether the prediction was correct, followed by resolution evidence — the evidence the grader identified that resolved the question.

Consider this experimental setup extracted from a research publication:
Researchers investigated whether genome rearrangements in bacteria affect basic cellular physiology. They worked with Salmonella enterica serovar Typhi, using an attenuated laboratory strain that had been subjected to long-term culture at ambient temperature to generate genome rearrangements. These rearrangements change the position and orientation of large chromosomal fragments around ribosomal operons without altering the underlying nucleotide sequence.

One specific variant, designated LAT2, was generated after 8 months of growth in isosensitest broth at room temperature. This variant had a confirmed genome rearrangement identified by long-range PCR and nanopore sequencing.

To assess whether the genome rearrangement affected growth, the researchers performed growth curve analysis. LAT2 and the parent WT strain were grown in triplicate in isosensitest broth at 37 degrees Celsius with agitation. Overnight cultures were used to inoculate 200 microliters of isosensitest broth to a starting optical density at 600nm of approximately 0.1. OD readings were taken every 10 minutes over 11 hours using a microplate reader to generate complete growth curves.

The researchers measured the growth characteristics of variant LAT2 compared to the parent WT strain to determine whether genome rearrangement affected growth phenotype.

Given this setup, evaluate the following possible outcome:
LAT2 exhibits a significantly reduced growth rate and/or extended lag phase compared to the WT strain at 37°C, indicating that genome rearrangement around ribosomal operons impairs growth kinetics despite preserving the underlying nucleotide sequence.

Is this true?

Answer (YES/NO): YES